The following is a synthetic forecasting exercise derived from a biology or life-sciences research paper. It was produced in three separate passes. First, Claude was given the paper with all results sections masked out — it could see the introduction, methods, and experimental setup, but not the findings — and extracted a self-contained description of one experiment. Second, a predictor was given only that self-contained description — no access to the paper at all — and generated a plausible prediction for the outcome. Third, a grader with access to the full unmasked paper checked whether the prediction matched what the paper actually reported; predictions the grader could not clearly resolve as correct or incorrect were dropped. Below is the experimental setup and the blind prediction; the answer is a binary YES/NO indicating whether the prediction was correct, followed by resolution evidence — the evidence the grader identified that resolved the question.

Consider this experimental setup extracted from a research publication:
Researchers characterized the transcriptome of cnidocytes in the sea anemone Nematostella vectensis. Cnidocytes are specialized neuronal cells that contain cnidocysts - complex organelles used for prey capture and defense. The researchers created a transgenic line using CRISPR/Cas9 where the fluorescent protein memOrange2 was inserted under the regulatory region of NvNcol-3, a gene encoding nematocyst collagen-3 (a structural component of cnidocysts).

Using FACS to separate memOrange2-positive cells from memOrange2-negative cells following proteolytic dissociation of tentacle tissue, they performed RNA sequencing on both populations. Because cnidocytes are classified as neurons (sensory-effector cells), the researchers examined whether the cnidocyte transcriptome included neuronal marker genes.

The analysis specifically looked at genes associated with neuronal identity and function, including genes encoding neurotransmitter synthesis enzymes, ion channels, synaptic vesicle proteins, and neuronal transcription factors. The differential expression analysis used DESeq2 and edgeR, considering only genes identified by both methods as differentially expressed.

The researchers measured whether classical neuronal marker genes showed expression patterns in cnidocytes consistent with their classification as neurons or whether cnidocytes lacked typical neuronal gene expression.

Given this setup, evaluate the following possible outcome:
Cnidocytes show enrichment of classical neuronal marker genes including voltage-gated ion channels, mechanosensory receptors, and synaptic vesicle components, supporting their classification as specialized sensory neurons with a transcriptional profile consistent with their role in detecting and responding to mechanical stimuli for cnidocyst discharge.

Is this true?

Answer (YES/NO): NO